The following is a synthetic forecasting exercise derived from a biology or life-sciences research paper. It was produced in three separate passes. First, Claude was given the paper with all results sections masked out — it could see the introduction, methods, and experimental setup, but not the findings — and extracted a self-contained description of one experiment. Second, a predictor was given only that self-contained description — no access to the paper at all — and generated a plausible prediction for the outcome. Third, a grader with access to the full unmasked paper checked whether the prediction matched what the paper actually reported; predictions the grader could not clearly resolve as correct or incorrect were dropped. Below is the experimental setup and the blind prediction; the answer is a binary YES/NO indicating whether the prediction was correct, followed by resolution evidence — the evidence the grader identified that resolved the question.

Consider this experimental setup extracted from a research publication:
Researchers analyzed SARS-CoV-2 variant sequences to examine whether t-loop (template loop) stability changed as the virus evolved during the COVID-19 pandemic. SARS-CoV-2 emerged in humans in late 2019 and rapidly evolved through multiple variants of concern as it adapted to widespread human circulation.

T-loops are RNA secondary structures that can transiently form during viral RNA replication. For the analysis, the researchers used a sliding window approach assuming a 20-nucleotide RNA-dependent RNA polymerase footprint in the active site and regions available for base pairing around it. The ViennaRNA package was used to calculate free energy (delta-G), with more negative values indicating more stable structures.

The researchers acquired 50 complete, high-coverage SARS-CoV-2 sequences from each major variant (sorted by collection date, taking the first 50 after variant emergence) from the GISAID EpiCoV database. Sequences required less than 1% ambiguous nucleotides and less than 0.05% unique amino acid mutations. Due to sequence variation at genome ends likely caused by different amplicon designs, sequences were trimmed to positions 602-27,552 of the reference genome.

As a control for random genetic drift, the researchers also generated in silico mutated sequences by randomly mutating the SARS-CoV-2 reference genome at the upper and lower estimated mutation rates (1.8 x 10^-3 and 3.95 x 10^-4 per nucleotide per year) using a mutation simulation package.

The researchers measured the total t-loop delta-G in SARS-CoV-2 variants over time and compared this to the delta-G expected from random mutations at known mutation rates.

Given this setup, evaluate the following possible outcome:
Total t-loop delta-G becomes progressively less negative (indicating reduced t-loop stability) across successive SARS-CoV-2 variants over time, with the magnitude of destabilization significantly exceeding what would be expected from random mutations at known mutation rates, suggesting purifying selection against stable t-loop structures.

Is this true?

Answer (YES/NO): NO